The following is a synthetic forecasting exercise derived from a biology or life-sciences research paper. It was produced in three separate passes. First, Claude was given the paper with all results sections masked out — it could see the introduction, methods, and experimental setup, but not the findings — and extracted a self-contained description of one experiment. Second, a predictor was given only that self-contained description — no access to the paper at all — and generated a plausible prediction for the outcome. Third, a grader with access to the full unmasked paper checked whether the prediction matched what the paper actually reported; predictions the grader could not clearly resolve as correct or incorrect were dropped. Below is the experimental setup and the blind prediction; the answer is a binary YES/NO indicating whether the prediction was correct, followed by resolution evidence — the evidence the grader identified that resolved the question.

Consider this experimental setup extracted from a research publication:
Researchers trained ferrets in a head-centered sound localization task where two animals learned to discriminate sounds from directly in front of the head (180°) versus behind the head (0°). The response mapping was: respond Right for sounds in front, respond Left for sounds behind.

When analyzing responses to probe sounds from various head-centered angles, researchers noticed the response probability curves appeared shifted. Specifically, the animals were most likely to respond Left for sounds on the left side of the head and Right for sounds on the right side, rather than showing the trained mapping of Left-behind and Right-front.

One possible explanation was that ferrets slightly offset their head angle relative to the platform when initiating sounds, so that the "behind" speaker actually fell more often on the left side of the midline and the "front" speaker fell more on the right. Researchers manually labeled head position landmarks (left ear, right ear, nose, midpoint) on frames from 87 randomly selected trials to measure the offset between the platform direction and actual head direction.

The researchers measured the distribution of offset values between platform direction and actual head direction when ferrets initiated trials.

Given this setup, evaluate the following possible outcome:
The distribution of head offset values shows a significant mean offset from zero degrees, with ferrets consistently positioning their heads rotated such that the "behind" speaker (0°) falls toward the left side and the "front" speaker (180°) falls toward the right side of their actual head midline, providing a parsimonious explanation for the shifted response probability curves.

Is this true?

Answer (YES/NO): YES